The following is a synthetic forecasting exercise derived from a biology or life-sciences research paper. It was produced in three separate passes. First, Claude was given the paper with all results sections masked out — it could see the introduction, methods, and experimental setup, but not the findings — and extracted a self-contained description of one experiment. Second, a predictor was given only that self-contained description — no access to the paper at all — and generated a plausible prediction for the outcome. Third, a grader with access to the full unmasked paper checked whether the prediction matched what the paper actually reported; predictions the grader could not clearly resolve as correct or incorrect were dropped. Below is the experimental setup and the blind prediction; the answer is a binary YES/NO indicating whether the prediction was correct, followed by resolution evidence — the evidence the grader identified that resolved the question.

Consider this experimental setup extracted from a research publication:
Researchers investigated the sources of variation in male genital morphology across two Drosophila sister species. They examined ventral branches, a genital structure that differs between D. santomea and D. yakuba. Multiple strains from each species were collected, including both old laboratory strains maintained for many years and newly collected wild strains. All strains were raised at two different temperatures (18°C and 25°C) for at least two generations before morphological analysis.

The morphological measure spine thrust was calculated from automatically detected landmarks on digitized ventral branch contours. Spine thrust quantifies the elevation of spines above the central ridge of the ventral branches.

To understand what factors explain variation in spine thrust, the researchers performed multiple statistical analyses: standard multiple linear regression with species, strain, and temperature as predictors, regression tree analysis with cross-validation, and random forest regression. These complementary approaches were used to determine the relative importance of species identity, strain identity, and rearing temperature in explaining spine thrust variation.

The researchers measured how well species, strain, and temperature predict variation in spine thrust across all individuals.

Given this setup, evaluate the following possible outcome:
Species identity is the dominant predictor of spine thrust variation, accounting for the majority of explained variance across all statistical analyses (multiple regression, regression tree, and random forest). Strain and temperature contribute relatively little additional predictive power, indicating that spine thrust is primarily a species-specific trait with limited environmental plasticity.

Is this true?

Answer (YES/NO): NO